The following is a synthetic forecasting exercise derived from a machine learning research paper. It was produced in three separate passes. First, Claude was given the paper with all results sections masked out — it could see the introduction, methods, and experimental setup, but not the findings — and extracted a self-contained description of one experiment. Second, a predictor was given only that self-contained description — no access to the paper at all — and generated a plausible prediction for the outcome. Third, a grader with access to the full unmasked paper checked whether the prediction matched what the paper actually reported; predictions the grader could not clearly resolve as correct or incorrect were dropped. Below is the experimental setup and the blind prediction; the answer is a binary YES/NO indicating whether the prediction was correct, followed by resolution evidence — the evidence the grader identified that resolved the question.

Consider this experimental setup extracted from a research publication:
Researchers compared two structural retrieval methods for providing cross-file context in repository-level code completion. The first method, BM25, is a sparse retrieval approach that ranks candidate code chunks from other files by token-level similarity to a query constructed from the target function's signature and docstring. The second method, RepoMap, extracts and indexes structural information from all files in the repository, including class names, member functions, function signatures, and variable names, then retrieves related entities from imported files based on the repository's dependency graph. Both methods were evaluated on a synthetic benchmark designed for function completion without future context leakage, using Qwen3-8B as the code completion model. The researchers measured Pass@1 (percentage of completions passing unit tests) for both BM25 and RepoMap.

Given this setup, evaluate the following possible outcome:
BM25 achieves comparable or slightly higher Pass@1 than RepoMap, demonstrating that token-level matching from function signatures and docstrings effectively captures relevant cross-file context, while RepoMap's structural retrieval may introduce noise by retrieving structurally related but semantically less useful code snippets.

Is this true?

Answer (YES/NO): YES